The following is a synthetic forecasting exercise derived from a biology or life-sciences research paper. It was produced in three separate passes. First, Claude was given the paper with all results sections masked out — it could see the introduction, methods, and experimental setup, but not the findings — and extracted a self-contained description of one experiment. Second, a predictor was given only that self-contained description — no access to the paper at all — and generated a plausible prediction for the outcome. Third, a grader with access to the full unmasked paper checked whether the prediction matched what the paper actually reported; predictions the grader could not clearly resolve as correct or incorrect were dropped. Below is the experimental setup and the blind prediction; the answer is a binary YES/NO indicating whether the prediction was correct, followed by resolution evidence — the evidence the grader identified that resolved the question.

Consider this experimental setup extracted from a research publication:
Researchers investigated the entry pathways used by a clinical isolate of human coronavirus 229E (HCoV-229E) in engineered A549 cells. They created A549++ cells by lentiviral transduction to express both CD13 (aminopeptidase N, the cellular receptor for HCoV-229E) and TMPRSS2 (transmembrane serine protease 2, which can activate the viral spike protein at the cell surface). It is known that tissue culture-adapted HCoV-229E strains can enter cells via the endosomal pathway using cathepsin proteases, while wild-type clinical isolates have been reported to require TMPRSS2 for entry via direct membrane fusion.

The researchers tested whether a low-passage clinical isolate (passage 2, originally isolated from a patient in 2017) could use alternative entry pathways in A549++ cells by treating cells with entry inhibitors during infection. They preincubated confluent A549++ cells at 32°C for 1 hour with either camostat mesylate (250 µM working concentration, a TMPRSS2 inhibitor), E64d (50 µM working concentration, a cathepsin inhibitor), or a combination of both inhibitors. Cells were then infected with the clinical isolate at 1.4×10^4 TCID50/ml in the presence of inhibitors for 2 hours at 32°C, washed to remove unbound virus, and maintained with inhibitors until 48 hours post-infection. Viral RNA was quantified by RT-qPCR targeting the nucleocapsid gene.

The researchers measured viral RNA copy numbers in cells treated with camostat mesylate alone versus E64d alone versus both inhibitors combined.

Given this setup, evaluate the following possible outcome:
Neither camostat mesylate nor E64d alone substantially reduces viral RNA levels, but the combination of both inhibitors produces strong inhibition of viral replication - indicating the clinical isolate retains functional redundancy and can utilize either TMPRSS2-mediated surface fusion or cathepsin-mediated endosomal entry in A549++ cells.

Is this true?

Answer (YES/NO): NO